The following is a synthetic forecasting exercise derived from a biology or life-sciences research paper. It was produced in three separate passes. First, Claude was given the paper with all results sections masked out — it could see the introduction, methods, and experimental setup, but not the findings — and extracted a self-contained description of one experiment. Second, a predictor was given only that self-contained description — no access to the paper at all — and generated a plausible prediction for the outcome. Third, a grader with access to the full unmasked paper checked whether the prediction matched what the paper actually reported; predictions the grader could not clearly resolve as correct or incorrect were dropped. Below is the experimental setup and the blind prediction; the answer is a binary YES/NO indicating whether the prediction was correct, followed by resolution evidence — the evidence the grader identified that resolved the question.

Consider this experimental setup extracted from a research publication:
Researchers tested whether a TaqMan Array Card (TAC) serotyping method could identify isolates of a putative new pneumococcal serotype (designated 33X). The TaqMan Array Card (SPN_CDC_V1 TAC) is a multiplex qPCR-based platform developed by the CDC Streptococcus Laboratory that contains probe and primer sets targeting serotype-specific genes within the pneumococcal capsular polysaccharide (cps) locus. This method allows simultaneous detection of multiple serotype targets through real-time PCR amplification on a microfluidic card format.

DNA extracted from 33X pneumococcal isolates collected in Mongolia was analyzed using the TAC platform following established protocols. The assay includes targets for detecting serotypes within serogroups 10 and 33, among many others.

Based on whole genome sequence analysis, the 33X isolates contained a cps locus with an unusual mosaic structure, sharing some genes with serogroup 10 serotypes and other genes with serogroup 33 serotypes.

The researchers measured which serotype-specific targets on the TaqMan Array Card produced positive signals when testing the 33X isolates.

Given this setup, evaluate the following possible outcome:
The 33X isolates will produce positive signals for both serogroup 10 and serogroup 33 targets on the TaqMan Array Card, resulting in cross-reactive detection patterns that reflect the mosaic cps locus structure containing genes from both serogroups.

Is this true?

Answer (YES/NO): NO